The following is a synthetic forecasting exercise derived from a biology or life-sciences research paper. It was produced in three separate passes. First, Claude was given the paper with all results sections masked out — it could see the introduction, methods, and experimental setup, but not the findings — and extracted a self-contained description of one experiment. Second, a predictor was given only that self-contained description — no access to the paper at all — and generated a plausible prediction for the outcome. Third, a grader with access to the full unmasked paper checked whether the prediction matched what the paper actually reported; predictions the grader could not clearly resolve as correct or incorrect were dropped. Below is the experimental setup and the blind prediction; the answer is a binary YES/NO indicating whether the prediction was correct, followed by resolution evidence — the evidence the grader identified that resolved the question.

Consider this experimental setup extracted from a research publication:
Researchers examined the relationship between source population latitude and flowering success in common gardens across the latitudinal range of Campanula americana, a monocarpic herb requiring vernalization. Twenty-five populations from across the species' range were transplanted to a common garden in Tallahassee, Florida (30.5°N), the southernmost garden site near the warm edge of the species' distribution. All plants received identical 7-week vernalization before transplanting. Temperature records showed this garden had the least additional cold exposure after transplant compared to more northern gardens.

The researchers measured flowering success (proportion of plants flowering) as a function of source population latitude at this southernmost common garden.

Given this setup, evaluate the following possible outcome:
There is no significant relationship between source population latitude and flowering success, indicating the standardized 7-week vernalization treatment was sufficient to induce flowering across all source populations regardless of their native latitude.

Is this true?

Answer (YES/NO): NO